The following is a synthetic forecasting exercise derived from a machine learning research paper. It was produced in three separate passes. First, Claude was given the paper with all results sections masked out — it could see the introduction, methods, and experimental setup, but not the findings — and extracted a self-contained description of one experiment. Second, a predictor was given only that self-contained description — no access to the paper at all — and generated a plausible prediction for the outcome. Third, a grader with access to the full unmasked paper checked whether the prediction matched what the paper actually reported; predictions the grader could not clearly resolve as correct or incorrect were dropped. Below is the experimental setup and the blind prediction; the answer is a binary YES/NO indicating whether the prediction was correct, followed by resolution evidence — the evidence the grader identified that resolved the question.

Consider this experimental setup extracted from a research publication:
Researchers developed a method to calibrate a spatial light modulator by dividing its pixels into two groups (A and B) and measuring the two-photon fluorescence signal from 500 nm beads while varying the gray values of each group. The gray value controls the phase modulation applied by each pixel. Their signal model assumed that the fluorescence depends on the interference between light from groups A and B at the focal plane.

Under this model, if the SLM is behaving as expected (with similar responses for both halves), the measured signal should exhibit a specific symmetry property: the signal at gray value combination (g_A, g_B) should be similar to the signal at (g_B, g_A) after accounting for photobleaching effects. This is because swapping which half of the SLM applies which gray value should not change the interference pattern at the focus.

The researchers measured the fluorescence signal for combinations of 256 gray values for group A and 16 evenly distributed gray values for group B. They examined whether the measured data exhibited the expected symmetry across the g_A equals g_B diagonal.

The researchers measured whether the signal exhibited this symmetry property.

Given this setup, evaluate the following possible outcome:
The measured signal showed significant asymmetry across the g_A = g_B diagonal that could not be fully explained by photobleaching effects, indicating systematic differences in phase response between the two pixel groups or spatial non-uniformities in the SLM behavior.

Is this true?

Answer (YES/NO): NO